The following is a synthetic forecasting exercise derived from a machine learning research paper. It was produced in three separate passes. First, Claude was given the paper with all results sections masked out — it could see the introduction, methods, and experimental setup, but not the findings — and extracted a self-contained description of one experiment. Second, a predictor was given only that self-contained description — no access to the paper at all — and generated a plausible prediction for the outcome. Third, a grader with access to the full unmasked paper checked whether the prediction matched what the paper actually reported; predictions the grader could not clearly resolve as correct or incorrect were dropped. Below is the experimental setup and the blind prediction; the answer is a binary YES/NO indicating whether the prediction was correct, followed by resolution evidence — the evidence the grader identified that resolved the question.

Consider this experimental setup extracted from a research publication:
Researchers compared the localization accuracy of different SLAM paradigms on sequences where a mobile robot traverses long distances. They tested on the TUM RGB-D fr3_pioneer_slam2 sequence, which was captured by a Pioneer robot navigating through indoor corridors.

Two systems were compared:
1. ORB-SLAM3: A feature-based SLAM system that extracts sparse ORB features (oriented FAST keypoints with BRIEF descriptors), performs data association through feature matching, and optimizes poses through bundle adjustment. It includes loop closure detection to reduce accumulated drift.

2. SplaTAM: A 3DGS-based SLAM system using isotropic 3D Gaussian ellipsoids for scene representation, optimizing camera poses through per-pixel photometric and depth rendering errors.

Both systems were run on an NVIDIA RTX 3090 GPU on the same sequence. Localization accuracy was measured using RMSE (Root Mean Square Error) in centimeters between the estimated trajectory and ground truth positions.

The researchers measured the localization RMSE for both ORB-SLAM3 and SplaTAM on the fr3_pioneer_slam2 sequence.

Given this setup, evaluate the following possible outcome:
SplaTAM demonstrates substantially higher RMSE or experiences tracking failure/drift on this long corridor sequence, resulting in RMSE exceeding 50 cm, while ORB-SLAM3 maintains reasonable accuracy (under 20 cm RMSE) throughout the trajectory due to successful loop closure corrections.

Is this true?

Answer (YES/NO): NO